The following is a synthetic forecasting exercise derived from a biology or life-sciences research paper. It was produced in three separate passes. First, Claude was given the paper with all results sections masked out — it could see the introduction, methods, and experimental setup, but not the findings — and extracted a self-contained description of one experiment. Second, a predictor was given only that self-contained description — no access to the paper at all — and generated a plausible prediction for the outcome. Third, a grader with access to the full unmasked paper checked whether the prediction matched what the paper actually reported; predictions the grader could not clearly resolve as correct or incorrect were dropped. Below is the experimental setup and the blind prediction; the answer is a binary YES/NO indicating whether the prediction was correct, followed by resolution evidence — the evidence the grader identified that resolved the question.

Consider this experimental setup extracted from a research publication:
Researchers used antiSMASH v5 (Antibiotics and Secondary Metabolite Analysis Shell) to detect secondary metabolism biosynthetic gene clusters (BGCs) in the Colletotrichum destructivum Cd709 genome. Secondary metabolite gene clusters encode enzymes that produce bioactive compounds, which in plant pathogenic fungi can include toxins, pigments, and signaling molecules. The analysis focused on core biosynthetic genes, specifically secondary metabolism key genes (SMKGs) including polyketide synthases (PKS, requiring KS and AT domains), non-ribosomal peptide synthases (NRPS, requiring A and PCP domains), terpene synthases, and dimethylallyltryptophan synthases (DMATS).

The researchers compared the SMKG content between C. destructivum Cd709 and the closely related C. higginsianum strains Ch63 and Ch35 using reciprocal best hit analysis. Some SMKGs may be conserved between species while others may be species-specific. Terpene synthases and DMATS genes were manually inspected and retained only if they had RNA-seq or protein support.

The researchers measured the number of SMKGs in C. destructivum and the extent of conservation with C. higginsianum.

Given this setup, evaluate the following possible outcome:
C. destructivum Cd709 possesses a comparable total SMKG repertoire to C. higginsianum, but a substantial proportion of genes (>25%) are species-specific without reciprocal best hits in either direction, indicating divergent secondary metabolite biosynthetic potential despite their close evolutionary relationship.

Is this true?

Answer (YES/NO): NO